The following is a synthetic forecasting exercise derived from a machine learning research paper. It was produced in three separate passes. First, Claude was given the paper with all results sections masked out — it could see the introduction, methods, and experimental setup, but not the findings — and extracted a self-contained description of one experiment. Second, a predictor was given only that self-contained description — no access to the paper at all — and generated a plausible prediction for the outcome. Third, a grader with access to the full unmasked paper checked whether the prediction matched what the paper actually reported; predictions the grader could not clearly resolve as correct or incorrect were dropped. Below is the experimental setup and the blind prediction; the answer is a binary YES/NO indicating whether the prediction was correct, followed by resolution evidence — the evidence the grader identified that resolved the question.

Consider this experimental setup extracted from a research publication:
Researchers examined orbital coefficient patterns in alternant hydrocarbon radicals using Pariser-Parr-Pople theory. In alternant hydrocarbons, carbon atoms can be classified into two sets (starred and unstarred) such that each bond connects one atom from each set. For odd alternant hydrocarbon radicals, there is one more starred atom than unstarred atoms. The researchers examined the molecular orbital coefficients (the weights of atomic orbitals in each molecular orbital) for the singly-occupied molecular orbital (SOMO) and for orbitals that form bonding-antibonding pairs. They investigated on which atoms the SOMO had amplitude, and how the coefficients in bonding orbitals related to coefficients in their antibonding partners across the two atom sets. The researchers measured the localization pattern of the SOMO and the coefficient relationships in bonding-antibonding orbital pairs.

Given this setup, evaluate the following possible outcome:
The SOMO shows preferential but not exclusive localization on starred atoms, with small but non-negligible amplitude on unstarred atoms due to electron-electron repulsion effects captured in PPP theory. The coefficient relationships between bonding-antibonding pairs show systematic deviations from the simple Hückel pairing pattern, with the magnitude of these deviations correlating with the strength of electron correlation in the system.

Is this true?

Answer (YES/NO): NO